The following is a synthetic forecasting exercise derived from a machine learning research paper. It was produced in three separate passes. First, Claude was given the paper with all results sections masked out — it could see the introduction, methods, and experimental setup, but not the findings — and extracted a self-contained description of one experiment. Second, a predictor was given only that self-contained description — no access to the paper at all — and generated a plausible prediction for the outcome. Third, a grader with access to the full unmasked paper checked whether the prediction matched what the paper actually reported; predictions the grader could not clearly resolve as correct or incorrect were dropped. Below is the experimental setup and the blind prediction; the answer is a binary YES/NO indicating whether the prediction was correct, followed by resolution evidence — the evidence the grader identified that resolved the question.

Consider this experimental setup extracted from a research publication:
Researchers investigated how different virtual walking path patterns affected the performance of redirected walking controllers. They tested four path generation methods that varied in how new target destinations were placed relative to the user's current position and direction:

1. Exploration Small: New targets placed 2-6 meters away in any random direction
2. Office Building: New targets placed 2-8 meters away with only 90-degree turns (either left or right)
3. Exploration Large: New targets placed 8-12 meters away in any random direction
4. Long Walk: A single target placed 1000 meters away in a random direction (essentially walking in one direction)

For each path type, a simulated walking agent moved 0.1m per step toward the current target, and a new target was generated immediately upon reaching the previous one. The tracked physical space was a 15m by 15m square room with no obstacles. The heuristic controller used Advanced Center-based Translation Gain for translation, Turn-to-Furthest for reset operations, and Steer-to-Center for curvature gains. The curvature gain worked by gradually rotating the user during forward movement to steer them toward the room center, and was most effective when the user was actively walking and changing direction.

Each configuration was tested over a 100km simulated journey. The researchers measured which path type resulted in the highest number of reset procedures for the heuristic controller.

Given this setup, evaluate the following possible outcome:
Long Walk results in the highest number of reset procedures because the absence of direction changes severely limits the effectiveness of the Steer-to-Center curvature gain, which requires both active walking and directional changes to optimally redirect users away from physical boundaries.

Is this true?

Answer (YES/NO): YES